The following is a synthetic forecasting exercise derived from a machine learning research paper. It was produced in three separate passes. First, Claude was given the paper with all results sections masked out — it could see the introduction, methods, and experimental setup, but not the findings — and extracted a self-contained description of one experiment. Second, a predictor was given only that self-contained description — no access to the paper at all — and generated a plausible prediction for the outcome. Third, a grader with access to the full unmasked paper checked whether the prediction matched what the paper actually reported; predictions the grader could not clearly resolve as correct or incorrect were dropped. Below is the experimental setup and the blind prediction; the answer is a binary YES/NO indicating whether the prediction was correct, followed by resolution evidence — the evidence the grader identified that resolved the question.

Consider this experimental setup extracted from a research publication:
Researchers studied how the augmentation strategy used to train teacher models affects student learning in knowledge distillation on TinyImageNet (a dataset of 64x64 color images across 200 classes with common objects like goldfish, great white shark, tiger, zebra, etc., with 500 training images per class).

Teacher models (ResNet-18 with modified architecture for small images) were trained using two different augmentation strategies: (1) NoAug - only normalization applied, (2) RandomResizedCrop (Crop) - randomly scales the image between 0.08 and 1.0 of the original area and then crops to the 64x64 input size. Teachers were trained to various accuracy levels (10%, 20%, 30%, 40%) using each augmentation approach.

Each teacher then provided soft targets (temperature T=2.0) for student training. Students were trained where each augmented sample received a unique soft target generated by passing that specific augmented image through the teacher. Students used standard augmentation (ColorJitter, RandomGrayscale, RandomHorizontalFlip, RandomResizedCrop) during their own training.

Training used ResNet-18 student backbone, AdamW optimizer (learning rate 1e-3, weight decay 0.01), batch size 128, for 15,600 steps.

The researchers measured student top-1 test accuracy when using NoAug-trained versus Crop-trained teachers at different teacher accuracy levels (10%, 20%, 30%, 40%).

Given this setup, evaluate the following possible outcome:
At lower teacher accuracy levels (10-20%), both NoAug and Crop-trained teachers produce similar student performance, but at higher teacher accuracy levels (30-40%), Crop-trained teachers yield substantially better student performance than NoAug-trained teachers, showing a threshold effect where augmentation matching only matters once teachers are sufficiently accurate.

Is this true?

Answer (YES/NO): NO